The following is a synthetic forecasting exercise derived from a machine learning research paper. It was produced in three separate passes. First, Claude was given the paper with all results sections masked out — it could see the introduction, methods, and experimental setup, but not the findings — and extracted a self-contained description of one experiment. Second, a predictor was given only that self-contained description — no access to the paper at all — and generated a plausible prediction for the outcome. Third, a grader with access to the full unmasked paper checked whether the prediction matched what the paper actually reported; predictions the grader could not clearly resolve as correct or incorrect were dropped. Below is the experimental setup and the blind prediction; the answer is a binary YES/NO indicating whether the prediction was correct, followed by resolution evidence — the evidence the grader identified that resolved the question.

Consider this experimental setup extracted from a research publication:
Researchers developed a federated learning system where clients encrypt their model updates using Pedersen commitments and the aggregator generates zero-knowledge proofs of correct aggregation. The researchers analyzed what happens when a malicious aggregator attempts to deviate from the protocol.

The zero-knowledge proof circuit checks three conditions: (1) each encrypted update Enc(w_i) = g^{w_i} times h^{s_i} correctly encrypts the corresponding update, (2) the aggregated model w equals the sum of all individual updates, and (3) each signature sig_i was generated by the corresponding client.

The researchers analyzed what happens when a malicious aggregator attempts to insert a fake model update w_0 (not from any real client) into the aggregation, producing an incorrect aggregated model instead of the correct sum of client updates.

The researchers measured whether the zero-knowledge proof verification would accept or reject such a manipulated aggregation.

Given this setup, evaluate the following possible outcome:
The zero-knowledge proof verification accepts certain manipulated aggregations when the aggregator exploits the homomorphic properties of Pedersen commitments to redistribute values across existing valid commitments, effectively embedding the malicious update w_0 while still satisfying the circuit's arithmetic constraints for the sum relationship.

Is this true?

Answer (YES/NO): NO